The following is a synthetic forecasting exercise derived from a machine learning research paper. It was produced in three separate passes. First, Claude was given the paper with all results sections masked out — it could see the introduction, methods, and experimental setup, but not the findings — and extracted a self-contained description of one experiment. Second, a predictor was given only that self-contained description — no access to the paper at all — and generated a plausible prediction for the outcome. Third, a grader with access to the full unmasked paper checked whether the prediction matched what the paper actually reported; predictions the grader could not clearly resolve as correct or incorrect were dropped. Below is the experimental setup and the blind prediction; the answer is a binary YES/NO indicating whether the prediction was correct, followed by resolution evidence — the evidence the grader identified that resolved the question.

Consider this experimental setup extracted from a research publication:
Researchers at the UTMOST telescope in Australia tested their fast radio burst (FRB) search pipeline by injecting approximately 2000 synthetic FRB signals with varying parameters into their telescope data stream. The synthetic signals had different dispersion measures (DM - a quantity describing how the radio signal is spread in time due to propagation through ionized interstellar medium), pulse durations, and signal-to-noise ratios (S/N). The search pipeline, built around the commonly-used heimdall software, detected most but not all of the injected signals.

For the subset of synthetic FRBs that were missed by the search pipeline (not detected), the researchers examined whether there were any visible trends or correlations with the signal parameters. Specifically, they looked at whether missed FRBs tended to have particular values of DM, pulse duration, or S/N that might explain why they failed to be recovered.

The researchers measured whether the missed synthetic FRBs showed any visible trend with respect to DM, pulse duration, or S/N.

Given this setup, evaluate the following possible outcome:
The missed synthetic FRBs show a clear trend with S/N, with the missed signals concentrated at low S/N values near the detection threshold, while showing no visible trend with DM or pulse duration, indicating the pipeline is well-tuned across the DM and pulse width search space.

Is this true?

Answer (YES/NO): NO